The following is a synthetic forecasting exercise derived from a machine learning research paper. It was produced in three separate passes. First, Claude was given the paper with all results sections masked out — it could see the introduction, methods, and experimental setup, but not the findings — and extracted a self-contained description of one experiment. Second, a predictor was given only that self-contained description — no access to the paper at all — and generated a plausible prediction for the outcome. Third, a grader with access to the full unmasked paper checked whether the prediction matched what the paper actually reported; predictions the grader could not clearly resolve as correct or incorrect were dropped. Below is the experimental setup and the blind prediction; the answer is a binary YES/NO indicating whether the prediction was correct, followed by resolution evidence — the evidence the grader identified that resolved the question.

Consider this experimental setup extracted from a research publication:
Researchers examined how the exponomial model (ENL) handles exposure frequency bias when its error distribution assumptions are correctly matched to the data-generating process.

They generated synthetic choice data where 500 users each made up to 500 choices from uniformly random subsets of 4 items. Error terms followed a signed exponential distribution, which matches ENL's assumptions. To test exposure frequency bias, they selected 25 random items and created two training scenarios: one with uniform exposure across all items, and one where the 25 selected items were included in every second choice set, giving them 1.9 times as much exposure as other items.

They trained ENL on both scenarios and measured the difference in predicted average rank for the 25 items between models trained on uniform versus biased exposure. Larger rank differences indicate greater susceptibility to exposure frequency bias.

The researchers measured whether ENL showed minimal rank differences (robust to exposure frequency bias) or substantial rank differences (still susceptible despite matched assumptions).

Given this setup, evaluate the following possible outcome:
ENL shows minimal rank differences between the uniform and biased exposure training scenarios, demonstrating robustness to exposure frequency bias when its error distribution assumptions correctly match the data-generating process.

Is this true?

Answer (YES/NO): YES